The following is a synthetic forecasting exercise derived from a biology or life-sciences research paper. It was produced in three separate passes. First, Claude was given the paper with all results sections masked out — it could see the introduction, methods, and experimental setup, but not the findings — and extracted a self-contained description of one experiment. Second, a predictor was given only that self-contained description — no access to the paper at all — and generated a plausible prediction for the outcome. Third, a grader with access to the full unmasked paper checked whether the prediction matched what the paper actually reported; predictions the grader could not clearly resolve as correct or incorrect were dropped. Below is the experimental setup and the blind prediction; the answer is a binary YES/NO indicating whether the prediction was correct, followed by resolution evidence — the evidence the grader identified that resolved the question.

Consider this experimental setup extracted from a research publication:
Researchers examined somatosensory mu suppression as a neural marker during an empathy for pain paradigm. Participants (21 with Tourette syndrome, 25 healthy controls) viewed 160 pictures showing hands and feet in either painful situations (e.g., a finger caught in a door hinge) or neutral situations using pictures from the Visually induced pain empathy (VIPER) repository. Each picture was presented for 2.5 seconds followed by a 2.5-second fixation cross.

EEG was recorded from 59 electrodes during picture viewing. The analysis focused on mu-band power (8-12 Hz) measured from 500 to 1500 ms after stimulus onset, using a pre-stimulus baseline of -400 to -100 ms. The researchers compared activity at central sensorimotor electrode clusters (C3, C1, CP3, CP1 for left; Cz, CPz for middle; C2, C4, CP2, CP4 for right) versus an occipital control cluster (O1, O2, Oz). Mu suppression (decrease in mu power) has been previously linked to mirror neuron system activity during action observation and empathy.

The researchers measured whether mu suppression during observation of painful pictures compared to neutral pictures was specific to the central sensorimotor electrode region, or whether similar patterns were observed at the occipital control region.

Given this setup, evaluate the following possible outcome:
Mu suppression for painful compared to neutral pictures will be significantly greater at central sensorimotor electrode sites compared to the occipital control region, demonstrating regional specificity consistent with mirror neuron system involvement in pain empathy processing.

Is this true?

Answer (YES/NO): NO